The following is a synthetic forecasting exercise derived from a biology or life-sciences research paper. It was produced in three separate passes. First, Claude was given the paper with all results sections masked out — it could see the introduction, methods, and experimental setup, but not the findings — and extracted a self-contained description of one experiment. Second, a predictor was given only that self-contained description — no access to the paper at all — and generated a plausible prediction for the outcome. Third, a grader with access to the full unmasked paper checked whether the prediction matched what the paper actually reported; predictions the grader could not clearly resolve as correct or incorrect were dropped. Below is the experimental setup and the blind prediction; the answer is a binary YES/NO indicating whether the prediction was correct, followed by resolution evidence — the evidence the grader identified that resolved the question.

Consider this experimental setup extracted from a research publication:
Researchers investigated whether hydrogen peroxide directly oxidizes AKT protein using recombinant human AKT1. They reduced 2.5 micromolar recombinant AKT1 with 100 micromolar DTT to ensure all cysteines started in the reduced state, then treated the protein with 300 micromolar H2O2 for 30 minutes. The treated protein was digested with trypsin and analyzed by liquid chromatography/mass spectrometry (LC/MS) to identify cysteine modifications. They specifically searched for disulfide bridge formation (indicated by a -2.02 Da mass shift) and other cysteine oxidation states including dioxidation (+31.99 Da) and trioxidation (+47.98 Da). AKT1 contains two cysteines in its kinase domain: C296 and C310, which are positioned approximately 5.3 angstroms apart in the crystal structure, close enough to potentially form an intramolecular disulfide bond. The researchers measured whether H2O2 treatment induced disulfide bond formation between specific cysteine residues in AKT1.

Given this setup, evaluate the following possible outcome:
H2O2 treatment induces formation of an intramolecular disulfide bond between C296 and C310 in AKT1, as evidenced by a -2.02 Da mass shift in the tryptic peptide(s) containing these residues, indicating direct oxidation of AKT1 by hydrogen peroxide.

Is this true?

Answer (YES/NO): YES